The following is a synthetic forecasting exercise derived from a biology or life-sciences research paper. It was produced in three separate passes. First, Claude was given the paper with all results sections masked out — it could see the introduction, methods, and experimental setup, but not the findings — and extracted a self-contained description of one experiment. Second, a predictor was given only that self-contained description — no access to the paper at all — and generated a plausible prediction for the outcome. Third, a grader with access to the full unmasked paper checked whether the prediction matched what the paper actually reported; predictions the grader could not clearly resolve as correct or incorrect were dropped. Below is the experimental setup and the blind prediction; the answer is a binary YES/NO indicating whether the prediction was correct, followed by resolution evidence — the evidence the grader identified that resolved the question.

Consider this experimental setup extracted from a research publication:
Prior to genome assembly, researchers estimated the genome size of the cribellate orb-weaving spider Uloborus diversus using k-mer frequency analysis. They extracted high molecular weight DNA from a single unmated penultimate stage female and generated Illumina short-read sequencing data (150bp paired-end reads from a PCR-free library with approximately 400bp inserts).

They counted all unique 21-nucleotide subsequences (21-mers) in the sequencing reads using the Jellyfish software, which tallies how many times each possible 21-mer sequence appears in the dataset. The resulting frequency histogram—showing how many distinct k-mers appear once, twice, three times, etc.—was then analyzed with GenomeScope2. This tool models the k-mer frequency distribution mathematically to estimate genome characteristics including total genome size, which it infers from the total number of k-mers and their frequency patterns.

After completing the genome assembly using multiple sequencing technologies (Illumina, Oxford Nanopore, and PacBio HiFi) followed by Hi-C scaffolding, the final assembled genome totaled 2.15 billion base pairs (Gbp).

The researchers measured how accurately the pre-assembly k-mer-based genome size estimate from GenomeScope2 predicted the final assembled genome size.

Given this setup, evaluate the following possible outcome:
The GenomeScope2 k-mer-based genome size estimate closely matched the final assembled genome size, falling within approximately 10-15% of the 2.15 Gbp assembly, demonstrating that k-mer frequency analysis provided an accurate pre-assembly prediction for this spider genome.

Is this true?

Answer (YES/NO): YES